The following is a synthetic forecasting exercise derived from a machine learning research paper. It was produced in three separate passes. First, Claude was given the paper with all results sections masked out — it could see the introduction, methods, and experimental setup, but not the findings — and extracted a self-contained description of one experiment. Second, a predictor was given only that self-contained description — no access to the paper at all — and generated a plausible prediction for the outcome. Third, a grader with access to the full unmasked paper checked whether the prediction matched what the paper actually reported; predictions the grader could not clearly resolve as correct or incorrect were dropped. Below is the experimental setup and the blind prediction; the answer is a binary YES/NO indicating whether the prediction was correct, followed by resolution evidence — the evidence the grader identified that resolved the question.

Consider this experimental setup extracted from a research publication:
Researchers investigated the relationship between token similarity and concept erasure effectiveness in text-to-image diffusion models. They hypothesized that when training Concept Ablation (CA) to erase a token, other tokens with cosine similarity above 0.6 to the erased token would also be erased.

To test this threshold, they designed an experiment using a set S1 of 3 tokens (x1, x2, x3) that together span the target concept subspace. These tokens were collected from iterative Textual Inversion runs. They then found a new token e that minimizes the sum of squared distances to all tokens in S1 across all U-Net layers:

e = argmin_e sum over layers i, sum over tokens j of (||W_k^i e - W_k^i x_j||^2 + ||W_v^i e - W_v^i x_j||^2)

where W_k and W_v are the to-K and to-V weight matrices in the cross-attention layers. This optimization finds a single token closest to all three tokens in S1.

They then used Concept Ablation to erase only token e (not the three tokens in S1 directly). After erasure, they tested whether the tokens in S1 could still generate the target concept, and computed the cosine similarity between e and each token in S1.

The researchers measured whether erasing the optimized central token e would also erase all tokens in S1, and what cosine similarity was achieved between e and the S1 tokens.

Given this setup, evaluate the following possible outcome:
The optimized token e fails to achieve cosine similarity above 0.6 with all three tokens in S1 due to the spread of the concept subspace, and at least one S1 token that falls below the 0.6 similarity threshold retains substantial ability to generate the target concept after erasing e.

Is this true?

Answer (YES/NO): NO